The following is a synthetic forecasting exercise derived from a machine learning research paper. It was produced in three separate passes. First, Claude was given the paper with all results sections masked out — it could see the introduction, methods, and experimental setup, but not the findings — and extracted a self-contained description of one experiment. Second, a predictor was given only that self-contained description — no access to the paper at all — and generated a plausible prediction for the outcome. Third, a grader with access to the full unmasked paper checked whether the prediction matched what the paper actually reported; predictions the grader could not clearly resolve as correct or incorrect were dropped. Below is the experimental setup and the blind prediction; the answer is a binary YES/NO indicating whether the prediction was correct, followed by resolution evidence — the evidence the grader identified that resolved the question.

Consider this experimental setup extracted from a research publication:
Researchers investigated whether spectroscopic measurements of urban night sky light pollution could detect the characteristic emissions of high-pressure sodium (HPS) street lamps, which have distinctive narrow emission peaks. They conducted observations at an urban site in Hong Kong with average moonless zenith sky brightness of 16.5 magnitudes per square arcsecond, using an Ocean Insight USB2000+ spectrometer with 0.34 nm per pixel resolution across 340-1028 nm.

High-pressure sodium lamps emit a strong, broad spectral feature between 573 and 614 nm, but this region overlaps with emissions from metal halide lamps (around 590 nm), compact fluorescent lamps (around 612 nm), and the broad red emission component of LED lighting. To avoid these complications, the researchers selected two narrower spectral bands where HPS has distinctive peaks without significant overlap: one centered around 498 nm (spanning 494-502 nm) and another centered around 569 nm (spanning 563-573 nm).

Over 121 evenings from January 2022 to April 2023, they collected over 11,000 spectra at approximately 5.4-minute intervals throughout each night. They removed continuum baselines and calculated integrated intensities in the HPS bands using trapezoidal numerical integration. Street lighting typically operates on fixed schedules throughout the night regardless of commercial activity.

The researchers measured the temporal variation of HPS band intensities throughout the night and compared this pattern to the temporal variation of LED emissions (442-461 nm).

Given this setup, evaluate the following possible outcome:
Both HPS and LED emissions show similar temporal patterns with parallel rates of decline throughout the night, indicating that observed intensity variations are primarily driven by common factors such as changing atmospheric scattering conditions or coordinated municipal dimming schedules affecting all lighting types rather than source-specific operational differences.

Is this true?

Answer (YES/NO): NO